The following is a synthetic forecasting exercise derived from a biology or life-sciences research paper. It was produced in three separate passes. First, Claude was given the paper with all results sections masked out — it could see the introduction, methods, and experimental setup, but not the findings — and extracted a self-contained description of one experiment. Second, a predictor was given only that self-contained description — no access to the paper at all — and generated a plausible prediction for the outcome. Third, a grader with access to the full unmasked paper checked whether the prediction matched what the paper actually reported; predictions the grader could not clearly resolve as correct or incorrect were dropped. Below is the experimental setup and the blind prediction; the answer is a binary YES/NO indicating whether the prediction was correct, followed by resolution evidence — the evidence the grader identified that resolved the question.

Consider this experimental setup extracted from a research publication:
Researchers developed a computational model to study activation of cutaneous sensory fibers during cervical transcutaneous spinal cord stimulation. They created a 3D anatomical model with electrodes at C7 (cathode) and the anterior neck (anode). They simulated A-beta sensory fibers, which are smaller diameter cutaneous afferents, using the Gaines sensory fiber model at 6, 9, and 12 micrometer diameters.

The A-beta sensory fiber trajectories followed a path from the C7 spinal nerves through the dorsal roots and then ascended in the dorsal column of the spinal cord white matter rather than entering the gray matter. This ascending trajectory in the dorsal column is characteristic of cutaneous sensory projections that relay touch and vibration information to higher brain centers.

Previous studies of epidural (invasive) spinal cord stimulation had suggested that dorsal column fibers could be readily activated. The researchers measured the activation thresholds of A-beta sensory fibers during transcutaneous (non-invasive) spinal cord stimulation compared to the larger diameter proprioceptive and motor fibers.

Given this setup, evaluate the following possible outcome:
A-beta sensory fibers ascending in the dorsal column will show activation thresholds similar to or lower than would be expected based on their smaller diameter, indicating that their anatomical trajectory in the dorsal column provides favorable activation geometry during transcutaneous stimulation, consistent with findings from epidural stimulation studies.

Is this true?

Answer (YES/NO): YES